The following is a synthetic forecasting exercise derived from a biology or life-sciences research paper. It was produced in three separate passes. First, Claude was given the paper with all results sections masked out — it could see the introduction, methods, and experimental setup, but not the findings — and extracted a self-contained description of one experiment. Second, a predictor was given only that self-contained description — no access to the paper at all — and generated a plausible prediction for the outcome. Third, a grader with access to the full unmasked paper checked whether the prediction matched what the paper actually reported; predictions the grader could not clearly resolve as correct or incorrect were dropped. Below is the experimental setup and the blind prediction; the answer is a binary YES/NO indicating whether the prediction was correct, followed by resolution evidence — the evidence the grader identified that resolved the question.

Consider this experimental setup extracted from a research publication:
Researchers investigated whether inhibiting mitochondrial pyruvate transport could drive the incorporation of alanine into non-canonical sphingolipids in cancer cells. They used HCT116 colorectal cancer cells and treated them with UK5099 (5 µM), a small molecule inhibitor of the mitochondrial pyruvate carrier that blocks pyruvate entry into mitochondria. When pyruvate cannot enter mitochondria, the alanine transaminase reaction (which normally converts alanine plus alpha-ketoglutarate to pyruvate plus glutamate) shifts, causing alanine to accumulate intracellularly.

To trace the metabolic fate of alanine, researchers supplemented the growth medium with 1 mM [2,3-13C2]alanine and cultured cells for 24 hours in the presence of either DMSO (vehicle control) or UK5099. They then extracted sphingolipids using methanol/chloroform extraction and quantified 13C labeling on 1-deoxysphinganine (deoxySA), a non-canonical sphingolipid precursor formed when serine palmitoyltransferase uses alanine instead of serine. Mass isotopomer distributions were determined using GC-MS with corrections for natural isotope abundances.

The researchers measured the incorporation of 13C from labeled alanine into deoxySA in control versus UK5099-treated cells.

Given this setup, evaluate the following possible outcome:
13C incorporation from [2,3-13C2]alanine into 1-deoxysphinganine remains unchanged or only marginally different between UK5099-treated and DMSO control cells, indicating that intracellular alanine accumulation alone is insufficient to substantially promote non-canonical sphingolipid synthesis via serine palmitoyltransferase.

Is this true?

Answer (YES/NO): NO